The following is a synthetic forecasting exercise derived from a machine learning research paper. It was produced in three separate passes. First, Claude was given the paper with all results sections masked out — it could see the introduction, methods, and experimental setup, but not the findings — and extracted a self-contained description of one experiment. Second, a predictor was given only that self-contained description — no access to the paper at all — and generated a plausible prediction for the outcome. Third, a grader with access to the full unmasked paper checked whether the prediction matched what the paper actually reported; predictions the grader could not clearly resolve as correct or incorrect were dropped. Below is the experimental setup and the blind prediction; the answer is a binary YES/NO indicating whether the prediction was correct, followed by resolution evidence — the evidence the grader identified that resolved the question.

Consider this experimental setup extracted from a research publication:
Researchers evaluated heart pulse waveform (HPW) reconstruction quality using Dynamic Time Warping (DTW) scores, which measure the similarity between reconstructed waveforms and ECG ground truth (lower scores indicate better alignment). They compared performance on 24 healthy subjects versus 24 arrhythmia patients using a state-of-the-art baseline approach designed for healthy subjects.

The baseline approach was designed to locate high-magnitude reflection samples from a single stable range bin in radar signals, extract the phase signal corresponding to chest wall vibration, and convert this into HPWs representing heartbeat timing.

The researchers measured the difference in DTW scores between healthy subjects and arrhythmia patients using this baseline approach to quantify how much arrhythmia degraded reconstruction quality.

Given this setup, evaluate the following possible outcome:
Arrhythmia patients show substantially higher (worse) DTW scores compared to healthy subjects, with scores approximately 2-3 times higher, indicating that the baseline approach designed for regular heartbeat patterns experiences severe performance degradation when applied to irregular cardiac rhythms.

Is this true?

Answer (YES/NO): NO